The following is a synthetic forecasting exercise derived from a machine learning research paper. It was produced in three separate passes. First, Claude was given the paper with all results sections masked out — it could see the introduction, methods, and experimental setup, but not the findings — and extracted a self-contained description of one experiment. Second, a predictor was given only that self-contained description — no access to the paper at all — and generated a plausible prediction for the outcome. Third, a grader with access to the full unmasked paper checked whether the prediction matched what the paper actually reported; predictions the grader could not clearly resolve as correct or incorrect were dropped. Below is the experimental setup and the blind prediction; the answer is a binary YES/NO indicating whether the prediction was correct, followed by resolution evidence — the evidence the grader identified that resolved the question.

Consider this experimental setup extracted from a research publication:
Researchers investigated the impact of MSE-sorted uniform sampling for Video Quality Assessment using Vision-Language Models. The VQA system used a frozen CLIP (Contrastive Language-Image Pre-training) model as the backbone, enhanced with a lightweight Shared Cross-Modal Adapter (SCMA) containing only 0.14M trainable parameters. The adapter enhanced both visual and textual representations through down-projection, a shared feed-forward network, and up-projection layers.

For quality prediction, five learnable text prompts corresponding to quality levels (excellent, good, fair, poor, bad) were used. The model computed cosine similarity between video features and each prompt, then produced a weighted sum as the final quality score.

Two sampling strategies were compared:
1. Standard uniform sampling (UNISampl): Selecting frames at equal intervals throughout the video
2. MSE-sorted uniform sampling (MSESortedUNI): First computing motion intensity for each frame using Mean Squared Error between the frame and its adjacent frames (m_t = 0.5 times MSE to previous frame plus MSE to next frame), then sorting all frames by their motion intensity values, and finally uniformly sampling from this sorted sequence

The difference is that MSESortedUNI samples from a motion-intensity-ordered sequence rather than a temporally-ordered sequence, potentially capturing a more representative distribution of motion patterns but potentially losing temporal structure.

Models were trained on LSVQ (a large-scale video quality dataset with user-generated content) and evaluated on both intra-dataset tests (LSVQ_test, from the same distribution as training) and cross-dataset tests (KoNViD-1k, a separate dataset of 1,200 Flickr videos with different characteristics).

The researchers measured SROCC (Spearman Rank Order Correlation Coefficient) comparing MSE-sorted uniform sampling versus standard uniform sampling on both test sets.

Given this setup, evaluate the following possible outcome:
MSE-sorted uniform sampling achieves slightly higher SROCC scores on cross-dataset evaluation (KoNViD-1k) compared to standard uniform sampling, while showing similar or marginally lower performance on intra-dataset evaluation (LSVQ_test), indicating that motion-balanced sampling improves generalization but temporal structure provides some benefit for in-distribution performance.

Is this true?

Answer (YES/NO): YES